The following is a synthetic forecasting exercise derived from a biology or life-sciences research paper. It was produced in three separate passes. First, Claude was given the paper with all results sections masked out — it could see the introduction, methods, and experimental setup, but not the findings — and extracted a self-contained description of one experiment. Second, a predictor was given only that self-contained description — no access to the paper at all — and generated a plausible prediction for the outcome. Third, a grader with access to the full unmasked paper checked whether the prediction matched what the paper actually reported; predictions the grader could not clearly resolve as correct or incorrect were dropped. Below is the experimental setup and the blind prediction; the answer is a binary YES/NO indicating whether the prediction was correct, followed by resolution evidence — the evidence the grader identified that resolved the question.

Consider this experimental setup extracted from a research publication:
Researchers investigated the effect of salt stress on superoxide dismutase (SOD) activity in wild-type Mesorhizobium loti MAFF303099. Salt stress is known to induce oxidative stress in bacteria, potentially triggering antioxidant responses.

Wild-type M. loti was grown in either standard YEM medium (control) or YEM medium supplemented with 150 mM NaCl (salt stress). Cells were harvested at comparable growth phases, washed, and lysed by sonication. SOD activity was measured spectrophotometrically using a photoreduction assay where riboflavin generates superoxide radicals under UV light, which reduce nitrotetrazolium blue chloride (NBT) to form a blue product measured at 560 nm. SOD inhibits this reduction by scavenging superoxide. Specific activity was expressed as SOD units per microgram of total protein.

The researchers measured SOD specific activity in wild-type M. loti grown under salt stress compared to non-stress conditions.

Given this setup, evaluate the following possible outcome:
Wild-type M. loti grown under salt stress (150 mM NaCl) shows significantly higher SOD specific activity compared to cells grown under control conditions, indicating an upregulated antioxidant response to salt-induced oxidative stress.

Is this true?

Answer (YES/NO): YES